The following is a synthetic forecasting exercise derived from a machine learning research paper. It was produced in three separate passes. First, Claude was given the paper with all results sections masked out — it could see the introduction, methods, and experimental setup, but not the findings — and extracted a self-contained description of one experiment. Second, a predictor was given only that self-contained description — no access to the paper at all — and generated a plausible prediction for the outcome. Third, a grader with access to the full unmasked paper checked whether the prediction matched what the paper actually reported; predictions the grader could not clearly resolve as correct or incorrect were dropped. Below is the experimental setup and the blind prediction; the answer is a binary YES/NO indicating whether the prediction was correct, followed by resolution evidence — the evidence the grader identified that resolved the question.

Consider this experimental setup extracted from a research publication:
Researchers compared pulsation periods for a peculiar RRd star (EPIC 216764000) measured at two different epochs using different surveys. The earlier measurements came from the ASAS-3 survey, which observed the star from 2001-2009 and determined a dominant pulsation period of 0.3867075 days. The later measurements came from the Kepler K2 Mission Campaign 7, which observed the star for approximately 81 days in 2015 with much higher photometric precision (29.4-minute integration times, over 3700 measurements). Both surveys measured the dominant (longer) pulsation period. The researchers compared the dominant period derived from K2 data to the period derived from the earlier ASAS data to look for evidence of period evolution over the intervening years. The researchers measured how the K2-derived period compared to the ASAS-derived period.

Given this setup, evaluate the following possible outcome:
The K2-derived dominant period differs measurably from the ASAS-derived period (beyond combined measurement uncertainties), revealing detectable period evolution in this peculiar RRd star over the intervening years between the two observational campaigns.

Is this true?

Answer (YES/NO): YES